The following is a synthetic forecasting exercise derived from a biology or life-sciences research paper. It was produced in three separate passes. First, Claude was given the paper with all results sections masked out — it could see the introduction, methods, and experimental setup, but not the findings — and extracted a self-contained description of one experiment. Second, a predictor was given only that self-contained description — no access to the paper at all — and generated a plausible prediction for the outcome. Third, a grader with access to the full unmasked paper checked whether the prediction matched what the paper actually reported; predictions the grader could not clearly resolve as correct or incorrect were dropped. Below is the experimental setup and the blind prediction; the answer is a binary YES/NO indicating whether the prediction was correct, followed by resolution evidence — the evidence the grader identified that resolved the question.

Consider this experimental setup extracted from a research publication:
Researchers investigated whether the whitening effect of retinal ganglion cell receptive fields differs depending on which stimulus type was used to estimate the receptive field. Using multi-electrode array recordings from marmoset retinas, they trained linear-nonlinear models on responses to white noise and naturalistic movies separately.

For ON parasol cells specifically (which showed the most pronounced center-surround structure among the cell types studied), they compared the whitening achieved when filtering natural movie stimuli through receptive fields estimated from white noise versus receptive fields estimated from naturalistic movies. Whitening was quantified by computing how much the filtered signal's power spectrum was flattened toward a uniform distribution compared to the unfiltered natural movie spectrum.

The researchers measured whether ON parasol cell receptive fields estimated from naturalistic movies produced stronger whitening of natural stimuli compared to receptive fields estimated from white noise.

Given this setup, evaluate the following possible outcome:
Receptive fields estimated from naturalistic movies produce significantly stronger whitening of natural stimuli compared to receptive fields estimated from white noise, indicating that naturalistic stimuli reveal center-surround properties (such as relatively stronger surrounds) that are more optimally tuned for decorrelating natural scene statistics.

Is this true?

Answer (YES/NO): YES